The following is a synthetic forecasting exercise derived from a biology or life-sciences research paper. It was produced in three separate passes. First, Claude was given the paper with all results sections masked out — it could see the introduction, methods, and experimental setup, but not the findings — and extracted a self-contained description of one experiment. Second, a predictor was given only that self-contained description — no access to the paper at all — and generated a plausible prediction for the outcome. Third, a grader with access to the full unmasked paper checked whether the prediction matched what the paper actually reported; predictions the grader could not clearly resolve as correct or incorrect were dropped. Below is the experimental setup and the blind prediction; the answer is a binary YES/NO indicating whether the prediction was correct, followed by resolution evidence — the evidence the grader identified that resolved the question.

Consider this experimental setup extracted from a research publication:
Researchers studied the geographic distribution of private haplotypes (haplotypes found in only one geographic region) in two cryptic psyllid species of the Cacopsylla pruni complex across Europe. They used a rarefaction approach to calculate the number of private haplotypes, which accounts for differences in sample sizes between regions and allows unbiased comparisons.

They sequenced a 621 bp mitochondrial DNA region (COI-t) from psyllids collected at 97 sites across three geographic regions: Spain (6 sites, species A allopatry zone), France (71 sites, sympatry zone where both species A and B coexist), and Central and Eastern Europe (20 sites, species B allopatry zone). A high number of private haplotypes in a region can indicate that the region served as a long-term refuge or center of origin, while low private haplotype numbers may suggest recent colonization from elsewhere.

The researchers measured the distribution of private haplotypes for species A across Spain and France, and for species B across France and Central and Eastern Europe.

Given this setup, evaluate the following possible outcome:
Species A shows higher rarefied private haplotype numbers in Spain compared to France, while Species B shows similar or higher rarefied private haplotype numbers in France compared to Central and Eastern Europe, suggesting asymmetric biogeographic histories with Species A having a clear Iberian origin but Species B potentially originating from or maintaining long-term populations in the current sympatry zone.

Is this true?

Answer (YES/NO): NO